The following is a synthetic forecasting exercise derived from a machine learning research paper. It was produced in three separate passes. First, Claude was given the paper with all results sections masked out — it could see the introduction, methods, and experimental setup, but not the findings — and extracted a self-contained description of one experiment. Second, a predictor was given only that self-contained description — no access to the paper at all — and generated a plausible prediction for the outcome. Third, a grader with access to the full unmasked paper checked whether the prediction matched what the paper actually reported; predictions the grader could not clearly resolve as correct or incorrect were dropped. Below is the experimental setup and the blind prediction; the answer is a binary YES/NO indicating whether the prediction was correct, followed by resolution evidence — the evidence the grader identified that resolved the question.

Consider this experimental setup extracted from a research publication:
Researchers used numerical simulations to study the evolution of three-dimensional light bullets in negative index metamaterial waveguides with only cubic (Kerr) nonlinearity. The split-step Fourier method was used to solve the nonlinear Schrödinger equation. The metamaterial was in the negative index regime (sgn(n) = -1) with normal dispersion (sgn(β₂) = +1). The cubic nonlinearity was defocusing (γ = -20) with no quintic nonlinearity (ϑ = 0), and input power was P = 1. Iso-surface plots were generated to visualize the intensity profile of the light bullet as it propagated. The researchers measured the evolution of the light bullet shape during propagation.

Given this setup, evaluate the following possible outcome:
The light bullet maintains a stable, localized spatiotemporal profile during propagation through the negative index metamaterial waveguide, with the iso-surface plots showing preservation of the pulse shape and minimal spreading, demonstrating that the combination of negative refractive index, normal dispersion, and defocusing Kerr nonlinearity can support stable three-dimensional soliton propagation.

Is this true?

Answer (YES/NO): NO